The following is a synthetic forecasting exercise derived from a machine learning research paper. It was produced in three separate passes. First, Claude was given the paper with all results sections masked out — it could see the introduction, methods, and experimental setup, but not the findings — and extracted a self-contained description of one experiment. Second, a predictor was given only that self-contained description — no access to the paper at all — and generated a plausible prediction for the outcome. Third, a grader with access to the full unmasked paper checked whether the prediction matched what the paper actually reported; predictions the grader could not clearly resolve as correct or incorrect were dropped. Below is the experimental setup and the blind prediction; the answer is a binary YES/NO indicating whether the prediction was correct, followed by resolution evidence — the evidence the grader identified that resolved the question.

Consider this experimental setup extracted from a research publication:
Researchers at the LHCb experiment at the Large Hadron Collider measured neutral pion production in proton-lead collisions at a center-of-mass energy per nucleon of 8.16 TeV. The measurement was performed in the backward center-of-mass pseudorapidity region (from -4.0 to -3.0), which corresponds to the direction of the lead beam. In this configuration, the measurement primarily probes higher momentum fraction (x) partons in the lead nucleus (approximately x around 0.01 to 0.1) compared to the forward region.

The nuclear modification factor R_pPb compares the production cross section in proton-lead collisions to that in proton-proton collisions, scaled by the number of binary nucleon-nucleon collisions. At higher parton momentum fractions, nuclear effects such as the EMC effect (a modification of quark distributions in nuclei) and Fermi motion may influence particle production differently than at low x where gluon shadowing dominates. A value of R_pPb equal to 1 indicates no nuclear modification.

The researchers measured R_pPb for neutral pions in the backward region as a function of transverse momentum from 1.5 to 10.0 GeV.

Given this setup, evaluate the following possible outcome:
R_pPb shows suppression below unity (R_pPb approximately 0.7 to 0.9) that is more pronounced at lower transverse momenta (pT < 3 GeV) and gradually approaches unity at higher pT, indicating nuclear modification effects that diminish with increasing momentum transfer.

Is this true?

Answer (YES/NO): NO